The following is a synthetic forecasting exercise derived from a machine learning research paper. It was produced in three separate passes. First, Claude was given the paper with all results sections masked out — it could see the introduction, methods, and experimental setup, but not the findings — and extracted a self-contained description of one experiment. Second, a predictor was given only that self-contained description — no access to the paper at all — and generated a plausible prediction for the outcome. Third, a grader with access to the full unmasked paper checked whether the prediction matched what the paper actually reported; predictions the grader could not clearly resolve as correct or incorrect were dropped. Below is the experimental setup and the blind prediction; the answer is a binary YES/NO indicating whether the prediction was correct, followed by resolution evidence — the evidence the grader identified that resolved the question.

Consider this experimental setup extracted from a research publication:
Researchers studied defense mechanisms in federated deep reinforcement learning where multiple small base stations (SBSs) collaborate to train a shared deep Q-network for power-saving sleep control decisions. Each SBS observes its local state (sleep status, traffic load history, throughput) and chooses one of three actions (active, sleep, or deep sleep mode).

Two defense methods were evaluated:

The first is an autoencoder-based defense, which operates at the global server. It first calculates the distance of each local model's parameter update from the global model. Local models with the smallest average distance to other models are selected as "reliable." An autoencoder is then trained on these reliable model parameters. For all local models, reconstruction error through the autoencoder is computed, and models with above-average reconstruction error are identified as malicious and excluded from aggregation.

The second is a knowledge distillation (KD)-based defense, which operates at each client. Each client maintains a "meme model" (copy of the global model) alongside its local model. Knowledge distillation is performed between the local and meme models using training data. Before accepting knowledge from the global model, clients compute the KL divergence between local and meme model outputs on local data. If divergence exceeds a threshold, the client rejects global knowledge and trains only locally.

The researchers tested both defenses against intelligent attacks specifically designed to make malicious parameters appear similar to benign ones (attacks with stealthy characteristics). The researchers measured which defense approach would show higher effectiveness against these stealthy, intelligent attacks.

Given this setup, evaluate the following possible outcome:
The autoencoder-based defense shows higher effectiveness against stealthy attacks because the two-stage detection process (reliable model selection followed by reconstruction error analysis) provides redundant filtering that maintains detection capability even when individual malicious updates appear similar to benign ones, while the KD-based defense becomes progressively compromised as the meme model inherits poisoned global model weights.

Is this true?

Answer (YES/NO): NO